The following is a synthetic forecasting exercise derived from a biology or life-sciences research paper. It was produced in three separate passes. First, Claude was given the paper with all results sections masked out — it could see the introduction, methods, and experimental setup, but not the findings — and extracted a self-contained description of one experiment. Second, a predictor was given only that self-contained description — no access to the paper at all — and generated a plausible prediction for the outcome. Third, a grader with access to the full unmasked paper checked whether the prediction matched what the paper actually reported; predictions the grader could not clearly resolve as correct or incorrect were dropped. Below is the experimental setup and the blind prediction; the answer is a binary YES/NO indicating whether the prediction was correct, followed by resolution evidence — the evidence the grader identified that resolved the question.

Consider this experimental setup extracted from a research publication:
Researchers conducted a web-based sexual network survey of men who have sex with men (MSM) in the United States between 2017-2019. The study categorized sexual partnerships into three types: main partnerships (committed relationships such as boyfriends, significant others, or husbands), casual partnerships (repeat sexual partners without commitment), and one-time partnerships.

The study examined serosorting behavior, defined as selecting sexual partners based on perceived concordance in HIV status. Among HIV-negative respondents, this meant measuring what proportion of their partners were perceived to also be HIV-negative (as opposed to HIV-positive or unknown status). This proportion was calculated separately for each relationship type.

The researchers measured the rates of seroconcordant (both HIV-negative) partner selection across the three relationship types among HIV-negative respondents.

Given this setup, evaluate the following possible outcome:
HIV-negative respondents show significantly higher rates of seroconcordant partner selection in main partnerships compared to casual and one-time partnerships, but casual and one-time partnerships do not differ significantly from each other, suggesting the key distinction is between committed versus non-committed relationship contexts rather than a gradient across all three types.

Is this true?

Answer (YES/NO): NO